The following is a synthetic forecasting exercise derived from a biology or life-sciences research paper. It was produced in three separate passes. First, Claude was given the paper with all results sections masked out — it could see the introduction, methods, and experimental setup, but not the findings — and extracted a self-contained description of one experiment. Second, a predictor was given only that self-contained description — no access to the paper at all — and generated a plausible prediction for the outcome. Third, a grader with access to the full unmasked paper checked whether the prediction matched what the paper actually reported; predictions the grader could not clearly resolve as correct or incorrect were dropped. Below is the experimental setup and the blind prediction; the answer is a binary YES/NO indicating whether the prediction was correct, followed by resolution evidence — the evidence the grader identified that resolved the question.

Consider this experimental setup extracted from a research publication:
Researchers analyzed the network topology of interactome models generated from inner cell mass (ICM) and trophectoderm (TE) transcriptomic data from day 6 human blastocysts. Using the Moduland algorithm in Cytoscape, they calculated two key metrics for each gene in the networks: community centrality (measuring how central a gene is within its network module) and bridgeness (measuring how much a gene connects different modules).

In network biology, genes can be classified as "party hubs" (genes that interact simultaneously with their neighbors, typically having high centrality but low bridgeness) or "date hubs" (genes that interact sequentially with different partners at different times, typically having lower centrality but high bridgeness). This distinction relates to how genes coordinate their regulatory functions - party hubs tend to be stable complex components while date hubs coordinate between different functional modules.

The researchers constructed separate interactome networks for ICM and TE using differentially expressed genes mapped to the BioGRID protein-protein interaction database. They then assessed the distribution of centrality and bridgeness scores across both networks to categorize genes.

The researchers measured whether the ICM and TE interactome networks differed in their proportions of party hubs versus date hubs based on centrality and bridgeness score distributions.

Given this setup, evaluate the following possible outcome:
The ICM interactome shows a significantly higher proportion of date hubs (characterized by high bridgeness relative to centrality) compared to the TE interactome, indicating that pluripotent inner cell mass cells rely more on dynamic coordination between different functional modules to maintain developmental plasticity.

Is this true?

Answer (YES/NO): YES